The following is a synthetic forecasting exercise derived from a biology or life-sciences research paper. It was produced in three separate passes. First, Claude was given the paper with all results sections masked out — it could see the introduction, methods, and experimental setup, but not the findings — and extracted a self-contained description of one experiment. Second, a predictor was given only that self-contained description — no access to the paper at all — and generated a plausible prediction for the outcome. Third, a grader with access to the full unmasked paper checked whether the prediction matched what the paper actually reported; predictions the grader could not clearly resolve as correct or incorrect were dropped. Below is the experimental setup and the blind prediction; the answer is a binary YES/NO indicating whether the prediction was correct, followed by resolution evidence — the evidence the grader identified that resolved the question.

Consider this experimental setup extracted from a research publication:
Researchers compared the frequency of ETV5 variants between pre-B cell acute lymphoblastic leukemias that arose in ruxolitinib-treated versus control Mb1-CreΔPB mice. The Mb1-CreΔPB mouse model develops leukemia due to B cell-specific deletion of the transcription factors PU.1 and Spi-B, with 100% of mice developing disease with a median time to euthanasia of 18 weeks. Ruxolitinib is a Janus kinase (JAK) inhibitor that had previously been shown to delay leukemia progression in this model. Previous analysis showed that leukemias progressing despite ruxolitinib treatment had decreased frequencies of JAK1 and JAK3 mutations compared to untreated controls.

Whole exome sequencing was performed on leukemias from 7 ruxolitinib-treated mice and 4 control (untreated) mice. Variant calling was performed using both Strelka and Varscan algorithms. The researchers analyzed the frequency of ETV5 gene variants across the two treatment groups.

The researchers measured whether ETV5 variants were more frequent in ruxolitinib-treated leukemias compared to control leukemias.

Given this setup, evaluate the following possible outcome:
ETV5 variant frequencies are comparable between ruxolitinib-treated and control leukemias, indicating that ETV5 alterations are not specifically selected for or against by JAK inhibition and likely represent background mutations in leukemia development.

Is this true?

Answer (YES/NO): NO